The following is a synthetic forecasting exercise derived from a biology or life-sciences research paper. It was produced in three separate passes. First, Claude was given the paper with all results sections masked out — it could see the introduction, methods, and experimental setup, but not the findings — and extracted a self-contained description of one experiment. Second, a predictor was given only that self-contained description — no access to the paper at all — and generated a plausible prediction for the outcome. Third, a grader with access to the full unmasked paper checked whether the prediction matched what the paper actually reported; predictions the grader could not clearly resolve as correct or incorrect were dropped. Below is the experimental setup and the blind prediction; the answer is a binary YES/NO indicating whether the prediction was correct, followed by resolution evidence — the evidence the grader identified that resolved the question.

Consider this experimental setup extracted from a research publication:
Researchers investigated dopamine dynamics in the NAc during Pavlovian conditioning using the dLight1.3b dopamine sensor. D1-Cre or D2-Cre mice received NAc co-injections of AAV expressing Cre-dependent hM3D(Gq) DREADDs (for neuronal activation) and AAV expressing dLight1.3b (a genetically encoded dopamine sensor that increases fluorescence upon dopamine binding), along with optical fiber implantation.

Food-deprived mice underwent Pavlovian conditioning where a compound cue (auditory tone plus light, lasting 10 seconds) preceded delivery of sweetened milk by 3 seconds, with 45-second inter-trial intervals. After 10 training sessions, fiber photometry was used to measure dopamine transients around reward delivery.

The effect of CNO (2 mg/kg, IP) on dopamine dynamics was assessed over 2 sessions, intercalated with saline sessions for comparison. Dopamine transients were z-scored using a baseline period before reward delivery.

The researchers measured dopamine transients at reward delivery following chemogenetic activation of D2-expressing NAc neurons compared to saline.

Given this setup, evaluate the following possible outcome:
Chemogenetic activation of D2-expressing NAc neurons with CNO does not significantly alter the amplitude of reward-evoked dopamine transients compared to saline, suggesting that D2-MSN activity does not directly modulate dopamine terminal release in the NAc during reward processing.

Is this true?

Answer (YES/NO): NO